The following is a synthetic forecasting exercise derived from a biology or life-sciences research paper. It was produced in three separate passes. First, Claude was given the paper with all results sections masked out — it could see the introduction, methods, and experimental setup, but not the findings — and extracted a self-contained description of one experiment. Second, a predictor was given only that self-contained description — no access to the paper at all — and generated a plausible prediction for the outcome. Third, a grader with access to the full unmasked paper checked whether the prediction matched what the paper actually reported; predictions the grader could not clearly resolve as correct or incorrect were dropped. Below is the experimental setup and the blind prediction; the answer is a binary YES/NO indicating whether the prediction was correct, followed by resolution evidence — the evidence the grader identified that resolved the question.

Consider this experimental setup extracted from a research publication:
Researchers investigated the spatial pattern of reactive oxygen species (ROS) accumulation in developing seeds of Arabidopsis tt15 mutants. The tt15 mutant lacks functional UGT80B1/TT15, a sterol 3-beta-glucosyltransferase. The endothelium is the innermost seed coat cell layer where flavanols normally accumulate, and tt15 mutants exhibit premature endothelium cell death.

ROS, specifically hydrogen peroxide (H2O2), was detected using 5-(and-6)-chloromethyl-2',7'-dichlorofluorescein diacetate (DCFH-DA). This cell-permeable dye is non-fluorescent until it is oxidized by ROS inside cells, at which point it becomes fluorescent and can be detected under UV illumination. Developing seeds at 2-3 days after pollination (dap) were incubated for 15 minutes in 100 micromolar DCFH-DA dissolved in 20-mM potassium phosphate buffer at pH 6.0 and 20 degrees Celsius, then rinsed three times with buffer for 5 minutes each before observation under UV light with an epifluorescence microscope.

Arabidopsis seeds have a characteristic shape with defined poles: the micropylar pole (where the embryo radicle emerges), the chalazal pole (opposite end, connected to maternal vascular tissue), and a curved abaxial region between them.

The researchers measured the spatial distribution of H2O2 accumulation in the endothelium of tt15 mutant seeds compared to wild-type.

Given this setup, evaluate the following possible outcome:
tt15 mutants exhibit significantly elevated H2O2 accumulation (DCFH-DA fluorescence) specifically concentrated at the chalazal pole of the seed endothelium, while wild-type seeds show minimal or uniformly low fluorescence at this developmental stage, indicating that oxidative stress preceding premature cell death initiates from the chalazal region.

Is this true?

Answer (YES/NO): NO